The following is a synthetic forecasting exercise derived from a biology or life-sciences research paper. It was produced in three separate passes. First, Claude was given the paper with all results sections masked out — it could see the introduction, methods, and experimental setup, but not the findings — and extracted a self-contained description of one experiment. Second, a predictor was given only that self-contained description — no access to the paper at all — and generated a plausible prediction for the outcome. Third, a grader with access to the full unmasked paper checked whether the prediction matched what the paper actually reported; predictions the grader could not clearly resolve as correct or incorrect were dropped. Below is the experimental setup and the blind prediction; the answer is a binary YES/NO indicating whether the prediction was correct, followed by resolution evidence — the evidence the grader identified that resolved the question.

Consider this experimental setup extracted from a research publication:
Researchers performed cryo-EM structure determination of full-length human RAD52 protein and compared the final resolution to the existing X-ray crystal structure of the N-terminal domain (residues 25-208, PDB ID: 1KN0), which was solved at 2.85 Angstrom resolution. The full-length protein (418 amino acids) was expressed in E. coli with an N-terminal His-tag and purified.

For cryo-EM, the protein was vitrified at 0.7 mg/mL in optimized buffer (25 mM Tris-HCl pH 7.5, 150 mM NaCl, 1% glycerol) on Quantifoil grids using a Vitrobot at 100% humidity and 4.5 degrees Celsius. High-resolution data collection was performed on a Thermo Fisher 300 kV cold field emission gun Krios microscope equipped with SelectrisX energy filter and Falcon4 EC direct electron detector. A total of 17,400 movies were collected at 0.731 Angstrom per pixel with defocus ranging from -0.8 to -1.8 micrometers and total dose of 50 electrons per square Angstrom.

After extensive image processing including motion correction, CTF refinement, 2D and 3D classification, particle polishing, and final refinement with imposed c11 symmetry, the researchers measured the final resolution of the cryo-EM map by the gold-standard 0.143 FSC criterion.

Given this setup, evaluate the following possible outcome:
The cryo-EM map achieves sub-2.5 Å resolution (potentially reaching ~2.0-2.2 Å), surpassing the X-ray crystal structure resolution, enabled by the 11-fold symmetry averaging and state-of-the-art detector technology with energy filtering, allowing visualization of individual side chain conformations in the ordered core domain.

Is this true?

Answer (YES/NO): YES